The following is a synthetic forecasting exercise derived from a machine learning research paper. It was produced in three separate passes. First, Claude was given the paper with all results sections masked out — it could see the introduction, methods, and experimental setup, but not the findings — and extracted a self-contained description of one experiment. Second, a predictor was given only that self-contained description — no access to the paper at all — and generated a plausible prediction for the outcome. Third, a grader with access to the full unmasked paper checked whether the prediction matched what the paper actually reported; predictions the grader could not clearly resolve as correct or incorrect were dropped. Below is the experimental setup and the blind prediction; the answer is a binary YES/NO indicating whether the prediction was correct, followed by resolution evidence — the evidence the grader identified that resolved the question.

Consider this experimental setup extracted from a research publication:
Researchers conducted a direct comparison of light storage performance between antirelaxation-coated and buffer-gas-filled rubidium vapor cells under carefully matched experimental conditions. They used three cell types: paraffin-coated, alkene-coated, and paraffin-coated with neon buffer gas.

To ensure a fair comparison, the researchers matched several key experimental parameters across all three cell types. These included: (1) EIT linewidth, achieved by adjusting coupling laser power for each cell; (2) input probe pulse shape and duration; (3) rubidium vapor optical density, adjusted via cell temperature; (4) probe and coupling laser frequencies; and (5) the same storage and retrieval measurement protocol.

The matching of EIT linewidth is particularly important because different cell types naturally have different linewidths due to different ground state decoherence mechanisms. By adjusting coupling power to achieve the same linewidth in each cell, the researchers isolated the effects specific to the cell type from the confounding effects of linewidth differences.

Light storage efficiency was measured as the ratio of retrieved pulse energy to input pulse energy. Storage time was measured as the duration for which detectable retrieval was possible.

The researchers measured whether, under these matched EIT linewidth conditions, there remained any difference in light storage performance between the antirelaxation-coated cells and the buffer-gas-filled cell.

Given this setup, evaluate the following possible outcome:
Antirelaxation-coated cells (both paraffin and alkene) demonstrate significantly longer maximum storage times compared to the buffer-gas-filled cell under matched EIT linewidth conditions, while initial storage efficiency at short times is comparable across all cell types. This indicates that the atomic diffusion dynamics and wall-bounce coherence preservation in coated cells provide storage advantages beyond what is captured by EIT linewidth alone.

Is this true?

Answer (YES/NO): NO